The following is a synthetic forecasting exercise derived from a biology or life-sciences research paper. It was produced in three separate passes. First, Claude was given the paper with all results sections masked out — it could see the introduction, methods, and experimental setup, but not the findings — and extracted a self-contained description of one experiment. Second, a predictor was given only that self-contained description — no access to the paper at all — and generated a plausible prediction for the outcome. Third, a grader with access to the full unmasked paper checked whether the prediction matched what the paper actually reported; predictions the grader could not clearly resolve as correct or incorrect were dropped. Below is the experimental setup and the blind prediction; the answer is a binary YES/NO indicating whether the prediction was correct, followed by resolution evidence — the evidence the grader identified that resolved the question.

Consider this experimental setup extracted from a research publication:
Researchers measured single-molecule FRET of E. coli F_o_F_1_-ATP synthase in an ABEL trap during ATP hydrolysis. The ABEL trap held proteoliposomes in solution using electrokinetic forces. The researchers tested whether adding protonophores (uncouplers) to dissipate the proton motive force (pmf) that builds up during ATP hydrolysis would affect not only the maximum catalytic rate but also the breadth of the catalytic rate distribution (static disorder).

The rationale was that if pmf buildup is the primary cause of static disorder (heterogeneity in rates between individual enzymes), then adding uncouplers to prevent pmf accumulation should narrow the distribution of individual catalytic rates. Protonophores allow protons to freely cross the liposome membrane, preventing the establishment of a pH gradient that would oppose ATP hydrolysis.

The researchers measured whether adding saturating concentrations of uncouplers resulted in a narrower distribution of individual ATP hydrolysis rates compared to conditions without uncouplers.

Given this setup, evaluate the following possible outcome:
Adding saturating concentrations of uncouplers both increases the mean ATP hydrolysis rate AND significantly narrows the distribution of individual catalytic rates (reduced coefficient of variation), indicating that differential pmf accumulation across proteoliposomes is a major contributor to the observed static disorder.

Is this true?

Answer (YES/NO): NO